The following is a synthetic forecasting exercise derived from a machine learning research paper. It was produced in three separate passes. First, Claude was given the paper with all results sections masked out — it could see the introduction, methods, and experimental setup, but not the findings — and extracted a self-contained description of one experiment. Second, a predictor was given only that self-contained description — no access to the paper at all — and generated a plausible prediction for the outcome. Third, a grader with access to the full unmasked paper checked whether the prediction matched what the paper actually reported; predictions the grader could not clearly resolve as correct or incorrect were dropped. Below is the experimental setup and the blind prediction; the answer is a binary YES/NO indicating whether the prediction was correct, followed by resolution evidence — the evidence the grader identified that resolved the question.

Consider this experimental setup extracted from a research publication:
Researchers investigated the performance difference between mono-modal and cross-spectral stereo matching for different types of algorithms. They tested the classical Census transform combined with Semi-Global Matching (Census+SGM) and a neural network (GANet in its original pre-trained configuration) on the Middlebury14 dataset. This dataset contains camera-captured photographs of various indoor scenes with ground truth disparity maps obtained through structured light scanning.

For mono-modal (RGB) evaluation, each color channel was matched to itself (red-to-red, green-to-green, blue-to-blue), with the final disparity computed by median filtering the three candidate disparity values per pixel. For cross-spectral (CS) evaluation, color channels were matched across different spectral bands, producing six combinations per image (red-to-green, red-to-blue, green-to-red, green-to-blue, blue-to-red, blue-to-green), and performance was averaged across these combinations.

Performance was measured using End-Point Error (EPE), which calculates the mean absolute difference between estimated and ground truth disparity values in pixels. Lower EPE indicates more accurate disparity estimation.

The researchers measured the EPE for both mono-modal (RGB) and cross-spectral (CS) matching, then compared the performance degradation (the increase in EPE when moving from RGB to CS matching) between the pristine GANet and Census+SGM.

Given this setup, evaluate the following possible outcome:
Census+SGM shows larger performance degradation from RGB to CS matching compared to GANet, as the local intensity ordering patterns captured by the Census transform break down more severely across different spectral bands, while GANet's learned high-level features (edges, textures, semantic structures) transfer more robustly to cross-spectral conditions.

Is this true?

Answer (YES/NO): NO